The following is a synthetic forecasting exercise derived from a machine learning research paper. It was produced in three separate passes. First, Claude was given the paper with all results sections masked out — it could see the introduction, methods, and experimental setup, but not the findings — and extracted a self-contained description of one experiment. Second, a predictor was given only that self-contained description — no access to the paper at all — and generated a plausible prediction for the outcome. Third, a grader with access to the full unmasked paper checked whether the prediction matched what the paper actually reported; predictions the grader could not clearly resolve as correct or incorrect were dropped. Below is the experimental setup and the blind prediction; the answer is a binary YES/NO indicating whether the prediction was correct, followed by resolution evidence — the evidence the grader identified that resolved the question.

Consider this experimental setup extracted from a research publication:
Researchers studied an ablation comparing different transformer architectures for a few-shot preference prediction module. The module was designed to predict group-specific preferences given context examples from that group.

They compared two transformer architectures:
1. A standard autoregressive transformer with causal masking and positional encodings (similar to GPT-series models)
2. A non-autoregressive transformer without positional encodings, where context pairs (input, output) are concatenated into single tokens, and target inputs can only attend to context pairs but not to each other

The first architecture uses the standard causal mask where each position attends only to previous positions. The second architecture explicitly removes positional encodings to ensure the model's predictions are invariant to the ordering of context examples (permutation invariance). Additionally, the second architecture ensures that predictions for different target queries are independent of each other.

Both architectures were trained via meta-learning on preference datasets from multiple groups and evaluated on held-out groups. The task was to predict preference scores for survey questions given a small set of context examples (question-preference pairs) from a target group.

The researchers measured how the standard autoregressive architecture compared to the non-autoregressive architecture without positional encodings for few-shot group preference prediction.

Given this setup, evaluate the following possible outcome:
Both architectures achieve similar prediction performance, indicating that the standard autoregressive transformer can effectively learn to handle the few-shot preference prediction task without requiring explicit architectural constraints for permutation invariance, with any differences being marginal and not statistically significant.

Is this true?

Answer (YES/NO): NO